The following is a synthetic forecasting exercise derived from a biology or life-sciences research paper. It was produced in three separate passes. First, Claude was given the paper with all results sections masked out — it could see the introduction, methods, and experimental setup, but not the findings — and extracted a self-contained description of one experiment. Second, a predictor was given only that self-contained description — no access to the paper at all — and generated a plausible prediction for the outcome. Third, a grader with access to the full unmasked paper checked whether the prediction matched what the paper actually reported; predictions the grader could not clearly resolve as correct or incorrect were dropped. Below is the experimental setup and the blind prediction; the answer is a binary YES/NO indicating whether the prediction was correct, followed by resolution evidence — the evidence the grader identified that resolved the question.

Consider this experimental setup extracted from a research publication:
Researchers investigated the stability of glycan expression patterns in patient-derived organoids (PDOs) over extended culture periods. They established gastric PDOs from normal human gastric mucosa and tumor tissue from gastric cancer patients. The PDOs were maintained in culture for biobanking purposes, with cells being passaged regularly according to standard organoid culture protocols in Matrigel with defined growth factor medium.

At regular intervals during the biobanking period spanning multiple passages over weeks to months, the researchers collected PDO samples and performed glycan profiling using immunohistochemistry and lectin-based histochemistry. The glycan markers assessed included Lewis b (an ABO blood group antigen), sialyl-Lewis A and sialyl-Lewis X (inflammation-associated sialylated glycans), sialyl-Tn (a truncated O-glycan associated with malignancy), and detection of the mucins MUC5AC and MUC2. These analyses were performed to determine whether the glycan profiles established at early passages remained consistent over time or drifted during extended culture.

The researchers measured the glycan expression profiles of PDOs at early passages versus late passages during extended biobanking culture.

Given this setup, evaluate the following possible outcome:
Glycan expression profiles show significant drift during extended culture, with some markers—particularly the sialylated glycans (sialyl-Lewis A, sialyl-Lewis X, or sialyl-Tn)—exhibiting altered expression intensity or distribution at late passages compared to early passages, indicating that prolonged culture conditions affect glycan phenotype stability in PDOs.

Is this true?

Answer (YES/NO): YES